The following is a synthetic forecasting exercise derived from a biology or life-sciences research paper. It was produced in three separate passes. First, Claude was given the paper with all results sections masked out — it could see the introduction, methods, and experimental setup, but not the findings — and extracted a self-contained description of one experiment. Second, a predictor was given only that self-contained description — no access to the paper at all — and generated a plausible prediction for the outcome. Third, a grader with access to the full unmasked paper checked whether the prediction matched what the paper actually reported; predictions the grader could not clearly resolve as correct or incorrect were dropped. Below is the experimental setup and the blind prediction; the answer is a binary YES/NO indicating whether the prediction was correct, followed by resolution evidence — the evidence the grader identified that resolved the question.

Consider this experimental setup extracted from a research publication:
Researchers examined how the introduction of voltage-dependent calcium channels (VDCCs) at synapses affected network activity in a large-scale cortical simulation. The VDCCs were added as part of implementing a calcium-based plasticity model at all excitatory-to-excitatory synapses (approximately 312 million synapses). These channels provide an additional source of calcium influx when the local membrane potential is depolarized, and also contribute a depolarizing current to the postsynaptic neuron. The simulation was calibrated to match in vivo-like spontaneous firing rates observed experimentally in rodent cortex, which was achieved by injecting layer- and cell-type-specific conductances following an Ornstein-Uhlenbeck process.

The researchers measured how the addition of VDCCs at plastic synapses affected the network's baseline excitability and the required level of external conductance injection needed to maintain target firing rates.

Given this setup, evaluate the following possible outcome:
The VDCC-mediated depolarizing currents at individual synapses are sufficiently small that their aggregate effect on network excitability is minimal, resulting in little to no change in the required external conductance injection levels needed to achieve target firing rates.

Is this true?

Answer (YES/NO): NO